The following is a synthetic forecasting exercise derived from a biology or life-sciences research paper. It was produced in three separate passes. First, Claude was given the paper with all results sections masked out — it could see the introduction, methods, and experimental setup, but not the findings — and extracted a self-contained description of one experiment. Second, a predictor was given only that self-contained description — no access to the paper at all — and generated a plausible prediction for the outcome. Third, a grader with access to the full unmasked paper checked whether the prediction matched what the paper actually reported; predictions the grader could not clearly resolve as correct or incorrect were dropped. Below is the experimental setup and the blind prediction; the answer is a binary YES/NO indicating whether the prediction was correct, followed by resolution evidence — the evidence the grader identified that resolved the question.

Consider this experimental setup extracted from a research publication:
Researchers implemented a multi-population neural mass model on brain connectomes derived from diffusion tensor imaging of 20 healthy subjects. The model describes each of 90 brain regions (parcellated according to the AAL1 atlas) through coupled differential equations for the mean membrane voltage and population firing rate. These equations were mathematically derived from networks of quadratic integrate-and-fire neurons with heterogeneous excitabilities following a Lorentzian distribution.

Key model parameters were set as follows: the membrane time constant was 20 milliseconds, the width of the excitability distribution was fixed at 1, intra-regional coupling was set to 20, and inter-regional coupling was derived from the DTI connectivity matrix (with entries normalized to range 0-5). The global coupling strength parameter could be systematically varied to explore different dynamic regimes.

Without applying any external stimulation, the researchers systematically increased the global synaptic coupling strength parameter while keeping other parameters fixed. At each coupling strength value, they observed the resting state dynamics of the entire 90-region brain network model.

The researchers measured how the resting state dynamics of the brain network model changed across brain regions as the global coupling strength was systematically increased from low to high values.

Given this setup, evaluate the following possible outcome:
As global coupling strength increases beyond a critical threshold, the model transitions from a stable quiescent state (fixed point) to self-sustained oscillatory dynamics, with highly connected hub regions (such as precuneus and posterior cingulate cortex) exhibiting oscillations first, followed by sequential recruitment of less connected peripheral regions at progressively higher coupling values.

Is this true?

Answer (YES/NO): NO